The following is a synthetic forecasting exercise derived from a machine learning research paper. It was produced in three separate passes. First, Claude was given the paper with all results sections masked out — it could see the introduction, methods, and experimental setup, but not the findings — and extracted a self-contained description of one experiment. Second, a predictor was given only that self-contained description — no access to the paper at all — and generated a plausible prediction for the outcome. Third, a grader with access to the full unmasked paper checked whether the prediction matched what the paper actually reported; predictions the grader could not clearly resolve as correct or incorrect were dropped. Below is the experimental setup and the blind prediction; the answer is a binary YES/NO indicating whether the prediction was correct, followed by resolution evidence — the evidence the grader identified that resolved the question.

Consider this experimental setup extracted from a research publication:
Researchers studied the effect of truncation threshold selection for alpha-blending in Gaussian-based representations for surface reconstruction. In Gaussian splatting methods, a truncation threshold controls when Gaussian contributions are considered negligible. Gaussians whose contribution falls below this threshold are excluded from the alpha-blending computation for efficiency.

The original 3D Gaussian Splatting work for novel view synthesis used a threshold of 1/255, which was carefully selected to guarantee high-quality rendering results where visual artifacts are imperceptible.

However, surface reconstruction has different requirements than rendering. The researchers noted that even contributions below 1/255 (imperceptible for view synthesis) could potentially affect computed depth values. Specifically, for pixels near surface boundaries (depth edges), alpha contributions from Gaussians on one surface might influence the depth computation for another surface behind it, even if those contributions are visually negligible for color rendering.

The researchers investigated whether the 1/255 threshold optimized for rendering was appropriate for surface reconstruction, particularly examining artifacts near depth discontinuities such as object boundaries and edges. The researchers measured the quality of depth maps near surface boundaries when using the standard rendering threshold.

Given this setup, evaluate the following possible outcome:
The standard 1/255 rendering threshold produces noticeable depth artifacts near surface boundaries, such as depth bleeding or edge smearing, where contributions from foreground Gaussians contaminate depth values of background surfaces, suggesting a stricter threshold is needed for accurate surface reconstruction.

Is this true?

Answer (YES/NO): NO